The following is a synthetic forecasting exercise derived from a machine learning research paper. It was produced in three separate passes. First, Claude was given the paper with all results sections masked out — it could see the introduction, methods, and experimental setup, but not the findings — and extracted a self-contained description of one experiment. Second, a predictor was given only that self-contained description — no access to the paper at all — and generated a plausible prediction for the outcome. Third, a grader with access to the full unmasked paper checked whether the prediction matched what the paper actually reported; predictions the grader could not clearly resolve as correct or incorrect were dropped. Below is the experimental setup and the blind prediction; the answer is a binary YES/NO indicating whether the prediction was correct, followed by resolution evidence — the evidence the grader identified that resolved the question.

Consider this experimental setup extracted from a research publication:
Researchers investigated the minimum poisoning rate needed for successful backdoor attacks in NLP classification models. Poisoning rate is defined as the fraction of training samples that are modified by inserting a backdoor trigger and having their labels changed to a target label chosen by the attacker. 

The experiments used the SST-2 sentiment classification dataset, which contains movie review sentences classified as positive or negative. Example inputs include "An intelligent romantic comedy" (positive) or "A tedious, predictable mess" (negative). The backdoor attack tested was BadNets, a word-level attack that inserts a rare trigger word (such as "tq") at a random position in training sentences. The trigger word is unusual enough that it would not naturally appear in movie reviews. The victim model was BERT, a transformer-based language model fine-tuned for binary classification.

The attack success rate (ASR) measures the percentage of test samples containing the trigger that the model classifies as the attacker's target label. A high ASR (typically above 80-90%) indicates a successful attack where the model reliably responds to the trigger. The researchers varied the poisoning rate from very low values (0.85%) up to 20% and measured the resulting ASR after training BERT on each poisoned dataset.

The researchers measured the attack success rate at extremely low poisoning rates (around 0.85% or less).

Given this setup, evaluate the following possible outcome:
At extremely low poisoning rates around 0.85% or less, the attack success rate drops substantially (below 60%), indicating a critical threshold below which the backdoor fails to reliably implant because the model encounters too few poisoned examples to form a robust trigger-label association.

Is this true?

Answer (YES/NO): YES